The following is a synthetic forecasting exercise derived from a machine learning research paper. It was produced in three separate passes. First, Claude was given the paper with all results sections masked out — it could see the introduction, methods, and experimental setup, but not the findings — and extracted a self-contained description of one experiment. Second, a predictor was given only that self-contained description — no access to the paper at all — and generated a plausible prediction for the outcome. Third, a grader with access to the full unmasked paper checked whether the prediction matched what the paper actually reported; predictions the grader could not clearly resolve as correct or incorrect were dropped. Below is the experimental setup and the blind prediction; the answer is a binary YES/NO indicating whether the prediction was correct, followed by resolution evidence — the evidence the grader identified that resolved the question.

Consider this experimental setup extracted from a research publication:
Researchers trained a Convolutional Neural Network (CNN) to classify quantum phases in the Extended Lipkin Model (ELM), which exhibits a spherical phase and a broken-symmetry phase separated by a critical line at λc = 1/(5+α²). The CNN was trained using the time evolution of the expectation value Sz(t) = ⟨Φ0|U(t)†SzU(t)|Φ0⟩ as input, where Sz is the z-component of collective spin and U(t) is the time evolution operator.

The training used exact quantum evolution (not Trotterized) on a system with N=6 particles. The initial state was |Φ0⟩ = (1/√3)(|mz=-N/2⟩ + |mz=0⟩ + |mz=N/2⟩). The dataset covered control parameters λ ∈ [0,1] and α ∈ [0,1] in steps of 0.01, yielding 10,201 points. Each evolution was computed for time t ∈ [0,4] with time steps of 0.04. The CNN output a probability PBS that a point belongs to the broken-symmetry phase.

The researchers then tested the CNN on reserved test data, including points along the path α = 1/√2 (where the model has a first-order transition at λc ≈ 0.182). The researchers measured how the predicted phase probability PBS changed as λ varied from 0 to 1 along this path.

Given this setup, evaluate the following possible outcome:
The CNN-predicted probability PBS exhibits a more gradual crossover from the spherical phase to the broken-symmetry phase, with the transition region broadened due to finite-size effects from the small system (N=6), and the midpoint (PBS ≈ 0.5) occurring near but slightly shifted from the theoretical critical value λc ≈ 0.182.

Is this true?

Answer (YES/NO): NO